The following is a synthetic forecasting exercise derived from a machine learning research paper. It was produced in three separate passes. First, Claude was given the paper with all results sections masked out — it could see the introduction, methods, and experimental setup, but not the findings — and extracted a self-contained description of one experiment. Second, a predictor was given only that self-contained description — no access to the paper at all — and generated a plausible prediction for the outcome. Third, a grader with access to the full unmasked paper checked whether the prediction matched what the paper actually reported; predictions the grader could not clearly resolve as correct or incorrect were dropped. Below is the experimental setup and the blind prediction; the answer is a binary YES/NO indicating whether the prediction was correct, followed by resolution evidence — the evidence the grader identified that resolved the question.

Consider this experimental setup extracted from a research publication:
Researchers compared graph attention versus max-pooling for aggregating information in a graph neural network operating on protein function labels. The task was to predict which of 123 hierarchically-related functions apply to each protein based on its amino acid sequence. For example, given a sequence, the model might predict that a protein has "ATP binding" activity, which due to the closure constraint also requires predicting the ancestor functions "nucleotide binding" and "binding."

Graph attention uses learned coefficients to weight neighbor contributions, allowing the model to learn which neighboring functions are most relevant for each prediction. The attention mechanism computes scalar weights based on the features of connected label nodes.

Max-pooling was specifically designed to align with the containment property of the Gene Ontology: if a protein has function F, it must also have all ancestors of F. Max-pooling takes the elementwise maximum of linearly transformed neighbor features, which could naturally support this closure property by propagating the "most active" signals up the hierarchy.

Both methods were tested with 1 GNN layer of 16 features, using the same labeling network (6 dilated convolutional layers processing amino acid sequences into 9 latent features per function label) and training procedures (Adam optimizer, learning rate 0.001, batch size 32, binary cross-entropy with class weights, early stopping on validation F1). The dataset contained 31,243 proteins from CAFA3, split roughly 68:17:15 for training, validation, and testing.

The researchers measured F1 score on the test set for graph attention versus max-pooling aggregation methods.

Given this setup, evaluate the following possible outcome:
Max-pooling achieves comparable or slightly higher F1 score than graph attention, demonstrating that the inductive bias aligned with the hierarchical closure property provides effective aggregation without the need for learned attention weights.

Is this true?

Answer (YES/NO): NO